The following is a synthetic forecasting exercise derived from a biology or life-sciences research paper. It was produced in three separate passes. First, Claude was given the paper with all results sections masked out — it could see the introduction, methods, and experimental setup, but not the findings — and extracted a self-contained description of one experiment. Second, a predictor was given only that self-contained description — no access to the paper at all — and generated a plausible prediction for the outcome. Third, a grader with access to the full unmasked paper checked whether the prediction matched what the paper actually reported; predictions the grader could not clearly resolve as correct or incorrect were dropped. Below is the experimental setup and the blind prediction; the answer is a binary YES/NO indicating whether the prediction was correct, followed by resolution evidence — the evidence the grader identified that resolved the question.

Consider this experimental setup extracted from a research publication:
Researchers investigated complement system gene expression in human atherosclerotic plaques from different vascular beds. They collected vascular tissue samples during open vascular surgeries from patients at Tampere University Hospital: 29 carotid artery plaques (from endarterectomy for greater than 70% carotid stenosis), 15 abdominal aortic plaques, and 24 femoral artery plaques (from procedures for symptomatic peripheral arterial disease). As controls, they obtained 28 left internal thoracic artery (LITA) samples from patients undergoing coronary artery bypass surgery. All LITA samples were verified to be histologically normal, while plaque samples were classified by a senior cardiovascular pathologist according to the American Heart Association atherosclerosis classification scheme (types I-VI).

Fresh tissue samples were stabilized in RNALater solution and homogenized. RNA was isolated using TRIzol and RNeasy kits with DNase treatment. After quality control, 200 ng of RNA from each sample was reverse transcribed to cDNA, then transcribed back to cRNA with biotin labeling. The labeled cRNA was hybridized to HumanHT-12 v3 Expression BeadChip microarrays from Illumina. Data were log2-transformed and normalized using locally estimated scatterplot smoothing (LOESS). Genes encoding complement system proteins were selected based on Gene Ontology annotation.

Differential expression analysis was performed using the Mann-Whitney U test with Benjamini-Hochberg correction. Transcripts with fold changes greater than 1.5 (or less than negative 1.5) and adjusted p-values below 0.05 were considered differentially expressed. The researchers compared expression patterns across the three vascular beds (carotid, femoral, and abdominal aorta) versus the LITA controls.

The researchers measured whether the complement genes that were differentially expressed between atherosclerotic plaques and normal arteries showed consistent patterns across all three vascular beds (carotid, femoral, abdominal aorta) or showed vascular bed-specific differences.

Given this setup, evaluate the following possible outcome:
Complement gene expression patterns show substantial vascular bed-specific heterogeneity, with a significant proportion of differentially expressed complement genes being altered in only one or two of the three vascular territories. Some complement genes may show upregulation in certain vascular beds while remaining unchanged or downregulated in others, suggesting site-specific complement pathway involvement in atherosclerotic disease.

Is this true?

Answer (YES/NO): NO